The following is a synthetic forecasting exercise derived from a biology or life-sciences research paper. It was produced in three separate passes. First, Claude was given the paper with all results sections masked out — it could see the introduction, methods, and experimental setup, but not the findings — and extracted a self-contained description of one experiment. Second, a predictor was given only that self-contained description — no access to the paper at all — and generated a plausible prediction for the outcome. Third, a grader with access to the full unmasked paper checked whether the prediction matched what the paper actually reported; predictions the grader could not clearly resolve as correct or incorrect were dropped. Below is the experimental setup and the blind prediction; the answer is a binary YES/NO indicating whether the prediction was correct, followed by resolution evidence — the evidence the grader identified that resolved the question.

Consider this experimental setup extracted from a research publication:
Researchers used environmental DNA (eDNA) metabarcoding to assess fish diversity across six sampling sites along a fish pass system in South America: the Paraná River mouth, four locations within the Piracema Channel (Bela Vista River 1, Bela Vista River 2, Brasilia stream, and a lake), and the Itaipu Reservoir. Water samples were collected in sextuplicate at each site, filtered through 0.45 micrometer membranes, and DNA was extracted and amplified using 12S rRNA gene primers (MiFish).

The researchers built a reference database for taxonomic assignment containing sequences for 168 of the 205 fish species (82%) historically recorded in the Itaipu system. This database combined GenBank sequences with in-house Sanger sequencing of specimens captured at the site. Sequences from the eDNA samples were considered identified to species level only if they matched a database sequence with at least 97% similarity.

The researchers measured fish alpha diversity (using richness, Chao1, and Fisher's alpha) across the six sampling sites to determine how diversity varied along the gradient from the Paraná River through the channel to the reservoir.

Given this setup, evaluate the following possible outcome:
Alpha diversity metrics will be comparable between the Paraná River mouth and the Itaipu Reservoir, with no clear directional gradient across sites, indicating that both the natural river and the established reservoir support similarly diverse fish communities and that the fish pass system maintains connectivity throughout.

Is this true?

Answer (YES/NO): NO